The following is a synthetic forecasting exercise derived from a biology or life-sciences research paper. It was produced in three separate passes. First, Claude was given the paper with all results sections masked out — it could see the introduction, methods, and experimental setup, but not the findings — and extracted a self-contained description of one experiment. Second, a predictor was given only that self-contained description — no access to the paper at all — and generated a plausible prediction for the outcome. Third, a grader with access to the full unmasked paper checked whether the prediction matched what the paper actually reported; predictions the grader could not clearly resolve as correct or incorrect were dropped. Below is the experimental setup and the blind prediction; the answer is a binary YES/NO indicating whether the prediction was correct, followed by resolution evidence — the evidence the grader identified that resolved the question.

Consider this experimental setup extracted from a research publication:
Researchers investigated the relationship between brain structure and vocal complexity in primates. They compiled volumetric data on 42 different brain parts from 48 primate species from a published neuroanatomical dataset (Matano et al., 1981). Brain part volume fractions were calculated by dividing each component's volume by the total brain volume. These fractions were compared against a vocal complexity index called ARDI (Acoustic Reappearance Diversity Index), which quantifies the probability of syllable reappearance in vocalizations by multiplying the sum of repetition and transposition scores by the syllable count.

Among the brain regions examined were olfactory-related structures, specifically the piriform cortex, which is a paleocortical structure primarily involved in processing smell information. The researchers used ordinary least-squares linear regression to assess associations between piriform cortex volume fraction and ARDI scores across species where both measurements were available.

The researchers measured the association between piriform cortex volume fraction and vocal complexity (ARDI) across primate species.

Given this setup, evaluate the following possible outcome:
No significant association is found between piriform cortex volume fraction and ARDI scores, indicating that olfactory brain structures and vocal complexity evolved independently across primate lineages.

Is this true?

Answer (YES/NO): NO